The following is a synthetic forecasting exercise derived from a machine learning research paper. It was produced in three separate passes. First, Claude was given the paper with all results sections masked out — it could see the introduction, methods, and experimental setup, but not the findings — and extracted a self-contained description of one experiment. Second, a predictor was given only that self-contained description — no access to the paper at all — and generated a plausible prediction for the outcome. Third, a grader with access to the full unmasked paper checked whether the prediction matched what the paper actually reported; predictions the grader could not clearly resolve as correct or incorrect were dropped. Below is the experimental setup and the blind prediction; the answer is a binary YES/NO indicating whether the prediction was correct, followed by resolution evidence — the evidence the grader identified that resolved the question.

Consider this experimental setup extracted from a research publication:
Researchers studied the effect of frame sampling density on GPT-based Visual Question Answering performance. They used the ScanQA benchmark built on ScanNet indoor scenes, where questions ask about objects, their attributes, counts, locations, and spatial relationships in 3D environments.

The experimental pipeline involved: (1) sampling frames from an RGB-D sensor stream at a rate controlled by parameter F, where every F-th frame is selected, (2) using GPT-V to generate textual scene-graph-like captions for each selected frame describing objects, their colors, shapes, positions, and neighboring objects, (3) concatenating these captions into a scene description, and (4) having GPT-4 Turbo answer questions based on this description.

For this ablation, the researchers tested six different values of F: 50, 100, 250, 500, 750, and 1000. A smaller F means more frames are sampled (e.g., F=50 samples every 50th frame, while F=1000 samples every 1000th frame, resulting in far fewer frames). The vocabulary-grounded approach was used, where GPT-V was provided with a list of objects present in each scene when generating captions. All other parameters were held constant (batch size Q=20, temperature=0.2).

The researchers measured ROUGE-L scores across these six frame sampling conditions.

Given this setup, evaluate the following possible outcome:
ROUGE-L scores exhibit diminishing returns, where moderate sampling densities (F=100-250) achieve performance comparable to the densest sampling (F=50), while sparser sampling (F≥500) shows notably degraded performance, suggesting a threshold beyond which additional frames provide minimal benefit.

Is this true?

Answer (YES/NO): NO